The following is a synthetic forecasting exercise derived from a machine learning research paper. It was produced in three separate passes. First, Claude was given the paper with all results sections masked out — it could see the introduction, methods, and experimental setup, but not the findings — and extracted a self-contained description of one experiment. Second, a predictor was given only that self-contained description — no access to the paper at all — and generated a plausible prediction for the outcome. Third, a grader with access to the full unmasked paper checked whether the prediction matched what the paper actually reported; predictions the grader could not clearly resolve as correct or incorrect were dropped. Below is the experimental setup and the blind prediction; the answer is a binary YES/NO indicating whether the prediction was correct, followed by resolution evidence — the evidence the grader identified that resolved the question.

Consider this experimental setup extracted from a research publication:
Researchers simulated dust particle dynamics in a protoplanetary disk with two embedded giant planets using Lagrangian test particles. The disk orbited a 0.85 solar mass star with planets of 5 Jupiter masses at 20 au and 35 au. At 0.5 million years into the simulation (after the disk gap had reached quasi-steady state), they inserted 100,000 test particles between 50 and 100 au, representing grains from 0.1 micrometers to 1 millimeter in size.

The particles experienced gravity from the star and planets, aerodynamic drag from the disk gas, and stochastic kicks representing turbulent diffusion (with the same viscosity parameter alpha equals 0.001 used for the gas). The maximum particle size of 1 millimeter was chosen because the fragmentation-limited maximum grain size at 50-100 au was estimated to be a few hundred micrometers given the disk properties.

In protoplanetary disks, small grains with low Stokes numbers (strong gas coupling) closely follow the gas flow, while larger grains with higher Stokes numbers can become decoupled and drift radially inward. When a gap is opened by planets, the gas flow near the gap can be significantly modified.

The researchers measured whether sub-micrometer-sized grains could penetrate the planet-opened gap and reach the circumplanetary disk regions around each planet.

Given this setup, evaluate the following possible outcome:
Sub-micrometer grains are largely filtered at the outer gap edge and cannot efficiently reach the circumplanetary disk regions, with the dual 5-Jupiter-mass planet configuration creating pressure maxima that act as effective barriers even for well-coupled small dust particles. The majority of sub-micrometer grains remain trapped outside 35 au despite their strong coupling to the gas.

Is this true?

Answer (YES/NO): NO